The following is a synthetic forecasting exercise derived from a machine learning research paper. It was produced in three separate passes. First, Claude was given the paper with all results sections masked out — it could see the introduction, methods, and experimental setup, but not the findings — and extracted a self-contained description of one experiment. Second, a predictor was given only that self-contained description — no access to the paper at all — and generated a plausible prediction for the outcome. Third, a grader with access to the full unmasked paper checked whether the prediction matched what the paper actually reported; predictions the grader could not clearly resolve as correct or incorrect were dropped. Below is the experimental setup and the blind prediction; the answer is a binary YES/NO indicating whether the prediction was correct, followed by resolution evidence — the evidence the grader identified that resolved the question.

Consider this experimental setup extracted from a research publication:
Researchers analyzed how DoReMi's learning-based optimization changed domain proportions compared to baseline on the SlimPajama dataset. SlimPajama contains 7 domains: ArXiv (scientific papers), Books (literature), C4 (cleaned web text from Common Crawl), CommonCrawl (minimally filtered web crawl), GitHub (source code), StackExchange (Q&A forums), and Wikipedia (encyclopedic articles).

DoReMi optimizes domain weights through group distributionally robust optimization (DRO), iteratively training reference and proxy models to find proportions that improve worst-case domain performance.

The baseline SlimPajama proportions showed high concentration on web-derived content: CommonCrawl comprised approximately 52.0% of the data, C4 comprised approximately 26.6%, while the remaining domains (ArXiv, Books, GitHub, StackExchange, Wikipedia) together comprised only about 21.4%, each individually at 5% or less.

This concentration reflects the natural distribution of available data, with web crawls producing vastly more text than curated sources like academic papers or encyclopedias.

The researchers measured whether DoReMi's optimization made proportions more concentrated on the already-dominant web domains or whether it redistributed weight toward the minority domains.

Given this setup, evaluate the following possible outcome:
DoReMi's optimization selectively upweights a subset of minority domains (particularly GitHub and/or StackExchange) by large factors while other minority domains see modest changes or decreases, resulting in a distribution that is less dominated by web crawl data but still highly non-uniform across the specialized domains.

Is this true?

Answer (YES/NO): NO